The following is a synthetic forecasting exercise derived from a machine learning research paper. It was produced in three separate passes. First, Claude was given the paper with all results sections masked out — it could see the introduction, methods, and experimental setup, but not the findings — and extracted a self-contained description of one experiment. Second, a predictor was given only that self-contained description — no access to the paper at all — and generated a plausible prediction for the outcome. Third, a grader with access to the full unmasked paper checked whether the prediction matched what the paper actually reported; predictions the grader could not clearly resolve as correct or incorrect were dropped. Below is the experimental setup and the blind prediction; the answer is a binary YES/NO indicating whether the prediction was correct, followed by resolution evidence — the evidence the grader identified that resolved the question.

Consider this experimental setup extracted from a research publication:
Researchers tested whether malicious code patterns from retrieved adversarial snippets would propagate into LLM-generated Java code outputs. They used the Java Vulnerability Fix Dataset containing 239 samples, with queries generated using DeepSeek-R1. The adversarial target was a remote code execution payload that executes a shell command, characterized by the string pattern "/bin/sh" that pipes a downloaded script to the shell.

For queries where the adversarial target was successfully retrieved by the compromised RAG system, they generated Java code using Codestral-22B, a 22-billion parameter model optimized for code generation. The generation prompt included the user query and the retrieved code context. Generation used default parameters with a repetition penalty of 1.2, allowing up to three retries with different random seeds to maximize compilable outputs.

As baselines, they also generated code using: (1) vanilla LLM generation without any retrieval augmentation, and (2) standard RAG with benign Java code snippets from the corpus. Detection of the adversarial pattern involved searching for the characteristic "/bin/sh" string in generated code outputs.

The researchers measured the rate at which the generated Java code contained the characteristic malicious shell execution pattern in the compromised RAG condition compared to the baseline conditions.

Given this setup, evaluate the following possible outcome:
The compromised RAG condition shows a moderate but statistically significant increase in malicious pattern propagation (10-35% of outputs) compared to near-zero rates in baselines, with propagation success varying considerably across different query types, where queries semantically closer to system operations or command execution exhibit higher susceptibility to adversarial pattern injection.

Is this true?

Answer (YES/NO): NO